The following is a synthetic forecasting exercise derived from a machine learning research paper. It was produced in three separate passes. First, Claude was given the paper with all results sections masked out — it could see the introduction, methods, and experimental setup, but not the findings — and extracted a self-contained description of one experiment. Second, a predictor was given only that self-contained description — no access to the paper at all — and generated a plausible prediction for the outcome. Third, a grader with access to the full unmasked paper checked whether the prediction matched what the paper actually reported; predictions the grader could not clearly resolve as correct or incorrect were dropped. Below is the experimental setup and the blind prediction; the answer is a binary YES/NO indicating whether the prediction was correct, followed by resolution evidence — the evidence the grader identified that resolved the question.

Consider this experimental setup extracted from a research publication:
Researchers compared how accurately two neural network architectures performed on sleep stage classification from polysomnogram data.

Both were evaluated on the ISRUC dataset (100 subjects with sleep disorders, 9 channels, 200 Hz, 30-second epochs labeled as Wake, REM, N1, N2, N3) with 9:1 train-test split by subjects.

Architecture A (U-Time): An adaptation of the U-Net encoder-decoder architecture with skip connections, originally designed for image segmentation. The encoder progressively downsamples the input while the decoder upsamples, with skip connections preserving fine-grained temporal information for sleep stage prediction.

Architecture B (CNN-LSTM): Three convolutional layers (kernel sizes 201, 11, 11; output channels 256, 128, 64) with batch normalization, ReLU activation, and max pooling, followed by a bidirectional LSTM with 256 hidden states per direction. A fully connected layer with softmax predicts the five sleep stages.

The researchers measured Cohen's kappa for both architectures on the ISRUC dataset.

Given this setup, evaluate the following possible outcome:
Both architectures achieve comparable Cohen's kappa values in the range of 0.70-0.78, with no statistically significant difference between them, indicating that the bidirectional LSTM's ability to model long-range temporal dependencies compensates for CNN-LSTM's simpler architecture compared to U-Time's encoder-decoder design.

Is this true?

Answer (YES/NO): NO